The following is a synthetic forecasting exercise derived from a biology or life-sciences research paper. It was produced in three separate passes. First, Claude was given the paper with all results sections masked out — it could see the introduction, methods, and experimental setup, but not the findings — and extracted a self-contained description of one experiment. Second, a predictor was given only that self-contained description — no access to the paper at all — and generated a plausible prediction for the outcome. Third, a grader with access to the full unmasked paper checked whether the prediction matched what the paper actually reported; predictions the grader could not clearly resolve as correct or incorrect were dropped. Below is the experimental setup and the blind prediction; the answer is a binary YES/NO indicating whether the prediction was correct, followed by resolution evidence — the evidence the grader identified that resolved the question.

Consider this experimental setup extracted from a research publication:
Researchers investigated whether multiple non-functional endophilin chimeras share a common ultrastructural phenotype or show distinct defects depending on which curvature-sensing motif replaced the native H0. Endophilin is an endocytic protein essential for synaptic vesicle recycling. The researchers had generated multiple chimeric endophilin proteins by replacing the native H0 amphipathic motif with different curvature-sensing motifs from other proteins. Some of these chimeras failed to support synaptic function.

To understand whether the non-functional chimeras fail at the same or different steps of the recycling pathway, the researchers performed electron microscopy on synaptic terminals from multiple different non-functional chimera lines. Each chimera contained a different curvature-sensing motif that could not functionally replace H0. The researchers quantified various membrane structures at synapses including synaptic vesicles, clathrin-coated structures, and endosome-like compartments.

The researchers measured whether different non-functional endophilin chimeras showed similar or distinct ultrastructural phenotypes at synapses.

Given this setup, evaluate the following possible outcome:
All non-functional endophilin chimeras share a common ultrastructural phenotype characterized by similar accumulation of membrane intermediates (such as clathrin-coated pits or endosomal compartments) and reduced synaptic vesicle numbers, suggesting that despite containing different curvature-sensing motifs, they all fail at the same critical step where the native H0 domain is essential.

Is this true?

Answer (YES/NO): YES